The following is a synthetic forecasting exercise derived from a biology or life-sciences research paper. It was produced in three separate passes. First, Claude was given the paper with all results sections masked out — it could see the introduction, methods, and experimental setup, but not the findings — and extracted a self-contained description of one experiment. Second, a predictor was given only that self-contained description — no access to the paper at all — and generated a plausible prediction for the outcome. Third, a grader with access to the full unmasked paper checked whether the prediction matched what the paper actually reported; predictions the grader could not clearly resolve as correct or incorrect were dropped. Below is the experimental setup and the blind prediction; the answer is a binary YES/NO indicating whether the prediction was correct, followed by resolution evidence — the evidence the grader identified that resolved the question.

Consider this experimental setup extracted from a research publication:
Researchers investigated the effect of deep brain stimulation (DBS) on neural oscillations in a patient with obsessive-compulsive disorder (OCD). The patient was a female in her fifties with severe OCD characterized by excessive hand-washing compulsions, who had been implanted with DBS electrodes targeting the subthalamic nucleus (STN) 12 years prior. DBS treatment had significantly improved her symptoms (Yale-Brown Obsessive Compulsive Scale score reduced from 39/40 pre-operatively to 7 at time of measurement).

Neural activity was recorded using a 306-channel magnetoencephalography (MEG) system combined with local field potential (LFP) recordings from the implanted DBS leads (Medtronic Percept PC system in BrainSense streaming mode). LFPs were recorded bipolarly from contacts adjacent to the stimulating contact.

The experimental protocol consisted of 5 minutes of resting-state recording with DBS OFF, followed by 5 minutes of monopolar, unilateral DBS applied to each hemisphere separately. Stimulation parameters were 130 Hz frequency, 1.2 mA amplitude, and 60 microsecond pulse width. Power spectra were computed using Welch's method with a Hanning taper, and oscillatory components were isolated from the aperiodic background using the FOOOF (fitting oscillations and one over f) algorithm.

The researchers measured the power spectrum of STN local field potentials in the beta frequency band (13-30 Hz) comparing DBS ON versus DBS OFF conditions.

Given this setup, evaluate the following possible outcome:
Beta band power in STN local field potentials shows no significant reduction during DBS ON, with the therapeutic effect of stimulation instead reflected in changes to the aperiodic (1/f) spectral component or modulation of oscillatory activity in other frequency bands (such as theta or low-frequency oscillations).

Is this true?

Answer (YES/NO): NO